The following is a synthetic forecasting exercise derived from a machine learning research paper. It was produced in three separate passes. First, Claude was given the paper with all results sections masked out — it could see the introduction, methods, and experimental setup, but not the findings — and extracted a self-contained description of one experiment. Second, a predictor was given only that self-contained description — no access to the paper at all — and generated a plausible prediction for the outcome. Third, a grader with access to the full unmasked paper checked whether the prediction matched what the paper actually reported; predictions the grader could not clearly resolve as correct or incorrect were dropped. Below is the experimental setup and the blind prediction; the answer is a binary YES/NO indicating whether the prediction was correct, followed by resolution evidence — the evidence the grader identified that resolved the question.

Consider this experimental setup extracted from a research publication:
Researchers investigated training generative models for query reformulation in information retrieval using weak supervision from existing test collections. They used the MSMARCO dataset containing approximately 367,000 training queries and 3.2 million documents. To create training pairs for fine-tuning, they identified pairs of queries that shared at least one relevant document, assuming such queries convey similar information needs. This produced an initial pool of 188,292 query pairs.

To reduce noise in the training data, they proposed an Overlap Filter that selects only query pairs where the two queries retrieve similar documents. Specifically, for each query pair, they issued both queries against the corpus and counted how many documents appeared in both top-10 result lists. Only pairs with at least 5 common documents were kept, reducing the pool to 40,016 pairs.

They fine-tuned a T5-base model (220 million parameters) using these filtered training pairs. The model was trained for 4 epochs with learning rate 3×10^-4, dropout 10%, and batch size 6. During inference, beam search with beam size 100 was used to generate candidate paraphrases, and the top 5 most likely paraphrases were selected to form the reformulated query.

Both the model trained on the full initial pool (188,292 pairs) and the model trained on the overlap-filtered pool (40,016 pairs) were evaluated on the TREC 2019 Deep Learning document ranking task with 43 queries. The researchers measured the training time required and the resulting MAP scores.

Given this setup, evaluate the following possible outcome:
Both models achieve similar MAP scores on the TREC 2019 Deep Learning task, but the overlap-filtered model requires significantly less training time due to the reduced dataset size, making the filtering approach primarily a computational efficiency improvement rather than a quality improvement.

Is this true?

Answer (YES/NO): YES